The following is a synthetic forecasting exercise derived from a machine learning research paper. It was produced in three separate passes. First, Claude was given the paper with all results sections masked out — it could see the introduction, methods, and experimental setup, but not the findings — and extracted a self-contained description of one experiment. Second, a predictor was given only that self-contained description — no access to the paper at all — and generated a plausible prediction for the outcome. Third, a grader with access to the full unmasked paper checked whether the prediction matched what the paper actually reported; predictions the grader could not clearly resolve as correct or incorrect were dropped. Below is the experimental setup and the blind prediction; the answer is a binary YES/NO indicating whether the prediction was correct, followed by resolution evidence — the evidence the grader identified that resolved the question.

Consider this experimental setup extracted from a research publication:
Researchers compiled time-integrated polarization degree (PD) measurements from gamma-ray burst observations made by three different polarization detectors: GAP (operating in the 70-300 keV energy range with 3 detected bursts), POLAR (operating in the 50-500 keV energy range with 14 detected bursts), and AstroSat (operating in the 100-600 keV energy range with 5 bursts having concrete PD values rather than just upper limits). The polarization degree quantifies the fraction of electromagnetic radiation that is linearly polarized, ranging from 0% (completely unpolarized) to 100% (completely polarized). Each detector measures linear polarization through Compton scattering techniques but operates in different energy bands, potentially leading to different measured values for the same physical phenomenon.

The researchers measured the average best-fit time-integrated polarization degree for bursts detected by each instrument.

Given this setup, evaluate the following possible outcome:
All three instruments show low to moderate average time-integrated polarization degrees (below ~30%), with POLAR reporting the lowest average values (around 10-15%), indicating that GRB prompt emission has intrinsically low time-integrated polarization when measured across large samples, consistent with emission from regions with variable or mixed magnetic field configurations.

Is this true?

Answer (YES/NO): NO